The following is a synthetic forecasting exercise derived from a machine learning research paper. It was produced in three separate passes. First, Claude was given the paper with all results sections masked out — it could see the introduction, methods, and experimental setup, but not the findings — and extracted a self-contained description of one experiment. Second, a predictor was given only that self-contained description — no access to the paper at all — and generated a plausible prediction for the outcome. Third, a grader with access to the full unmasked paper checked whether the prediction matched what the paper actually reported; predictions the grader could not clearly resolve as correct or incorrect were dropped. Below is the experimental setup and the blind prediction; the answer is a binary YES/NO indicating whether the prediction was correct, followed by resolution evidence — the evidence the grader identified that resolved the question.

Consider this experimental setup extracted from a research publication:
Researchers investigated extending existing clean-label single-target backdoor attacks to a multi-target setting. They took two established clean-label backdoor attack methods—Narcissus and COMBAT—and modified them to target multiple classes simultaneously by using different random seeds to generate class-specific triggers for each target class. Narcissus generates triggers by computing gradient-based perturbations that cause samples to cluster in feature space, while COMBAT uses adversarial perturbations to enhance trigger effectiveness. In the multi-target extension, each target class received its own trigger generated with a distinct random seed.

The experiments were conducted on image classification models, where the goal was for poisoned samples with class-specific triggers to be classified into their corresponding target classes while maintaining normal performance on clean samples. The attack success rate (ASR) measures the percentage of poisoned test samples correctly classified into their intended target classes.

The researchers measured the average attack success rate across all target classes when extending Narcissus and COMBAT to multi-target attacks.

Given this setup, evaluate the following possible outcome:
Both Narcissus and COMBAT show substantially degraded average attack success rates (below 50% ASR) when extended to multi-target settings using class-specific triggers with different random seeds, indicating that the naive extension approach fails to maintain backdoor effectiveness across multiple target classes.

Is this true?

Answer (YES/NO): YES